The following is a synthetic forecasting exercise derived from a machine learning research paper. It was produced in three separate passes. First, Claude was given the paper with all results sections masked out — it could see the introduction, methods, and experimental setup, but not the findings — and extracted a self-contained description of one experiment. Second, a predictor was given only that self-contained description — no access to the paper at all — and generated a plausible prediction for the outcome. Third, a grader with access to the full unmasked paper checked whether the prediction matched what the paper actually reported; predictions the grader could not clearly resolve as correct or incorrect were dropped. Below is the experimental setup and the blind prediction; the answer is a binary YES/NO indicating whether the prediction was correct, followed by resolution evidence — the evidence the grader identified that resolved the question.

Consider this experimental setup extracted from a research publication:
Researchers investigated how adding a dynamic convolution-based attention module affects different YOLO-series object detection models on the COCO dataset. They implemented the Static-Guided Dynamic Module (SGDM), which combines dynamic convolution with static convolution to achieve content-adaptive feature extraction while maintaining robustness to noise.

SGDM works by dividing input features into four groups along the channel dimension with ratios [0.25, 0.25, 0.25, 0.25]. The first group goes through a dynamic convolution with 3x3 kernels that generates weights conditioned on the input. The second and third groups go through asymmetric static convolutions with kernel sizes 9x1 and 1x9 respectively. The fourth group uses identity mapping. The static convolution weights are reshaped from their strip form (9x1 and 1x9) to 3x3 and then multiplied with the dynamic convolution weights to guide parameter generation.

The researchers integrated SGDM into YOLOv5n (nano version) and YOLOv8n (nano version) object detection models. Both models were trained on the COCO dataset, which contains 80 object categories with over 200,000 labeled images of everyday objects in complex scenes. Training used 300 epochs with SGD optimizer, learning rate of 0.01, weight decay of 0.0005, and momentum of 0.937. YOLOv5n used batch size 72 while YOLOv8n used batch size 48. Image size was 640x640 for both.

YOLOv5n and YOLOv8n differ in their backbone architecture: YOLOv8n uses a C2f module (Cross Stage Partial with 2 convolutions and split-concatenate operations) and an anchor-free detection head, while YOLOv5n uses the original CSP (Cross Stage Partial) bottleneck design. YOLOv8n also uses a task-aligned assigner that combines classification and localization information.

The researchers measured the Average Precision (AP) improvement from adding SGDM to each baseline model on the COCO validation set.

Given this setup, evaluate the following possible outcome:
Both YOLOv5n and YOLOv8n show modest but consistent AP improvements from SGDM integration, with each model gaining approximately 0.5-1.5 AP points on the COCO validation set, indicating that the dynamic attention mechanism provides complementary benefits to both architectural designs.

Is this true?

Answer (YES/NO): NO